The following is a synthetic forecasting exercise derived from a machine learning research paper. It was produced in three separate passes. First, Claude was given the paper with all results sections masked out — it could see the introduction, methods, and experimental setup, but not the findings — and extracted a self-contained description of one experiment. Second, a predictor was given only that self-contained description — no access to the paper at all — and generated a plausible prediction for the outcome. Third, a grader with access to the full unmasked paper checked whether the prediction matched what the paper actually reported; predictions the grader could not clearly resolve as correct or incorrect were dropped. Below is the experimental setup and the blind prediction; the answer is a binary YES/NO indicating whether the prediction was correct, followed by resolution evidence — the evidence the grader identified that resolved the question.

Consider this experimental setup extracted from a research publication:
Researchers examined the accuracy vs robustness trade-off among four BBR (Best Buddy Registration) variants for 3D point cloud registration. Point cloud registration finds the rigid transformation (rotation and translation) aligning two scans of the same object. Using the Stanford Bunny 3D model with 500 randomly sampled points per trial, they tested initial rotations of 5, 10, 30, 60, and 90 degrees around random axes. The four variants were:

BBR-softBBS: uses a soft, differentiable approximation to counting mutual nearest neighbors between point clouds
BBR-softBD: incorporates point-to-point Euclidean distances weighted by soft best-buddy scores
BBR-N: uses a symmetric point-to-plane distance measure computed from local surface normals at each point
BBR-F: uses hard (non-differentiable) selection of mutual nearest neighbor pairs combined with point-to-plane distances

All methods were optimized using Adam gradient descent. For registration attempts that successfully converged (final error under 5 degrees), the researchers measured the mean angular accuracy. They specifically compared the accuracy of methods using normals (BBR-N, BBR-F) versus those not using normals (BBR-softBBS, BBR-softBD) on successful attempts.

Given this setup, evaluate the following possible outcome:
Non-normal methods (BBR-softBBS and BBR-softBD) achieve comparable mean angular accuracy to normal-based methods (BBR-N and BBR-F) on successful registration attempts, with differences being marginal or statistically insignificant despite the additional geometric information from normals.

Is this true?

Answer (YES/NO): NO